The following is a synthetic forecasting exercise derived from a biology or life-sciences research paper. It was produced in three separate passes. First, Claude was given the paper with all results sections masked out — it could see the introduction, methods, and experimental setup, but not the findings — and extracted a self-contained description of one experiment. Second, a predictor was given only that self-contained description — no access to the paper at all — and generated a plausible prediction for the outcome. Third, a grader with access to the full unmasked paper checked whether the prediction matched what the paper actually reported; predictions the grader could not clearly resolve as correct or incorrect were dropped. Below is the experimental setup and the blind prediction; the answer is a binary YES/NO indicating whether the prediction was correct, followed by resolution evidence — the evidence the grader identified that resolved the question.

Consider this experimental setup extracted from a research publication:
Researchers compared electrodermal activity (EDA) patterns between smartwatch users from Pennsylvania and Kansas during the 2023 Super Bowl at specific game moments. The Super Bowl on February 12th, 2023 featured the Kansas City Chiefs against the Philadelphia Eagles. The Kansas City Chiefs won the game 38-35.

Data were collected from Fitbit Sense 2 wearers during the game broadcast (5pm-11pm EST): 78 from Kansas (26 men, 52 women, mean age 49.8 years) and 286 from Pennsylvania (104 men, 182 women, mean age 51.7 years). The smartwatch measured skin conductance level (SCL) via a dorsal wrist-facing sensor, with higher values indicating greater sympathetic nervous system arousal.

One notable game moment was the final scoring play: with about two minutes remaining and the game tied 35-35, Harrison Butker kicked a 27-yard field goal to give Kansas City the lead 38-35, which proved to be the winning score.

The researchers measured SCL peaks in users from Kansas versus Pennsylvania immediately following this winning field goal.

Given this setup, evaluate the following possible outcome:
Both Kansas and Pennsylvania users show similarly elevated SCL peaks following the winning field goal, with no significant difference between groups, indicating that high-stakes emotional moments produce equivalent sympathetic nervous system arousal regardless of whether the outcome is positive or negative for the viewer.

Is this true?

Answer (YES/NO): NO